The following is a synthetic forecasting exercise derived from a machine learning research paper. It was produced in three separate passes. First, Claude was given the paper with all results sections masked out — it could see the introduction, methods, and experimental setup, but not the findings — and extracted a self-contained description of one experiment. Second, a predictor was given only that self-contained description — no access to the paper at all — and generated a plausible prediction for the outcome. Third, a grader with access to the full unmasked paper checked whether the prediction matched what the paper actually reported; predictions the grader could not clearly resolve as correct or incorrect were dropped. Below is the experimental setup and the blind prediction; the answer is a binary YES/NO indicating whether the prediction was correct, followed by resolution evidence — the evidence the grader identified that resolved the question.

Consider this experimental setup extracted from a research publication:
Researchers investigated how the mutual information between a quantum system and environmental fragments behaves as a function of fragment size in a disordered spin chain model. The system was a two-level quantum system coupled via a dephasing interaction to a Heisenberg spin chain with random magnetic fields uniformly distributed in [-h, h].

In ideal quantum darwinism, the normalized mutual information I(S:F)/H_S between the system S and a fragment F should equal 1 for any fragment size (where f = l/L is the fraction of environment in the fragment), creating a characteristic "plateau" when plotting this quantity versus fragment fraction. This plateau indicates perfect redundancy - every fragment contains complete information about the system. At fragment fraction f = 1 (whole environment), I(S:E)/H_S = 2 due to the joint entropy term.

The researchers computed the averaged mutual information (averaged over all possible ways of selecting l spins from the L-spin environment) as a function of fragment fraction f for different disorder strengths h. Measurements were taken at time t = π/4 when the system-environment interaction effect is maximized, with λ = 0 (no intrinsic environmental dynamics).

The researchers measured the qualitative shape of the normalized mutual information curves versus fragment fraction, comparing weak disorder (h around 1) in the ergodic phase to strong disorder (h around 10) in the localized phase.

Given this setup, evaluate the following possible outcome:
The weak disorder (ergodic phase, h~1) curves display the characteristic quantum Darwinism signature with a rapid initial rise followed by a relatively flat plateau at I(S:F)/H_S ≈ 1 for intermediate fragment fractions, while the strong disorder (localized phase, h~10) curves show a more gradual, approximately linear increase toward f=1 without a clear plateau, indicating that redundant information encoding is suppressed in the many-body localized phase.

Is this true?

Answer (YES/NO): NO